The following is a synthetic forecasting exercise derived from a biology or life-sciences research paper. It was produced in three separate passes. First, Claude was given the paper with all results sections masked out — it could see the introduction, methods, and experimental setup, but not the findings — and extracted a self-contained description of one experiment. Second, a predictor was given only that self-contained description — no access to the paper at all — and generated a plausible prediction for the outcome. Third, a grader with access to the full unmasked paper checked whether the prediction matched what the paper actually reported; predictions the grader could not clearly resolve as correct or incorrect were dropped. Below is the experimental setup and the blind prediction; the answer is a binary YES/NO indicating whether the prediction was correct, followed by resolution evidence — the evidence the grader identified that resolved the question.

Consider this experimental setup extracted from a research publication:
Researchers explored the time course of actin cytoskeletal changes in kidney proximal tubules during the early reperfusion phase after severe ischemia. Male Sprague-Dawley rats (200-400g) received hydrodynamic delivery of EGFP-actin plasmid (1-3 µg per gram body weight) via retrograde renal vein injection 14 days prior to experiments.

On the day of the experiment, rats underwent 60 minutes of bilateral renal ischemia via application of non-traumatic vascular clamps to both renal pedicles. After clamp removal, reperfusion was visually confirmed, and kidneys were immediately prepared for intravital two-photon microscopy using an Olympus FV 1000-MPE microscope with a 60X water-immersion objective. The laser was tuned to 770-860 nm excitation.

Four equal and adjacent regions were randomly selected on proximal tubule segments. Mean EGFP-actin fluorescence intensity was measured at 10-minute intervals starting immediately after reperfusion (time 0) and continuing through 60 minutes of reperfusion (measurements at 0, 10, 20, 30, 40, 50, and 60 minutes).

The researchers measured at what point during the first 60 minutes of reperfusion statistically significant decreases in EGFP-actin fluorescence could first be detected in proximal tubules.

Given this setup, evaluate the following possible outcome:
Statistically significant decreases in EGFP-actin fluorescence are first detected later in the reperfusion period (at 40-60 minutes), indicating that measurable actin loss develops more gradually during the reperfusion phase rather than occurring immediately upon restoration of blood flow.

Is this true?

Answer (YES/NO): NO